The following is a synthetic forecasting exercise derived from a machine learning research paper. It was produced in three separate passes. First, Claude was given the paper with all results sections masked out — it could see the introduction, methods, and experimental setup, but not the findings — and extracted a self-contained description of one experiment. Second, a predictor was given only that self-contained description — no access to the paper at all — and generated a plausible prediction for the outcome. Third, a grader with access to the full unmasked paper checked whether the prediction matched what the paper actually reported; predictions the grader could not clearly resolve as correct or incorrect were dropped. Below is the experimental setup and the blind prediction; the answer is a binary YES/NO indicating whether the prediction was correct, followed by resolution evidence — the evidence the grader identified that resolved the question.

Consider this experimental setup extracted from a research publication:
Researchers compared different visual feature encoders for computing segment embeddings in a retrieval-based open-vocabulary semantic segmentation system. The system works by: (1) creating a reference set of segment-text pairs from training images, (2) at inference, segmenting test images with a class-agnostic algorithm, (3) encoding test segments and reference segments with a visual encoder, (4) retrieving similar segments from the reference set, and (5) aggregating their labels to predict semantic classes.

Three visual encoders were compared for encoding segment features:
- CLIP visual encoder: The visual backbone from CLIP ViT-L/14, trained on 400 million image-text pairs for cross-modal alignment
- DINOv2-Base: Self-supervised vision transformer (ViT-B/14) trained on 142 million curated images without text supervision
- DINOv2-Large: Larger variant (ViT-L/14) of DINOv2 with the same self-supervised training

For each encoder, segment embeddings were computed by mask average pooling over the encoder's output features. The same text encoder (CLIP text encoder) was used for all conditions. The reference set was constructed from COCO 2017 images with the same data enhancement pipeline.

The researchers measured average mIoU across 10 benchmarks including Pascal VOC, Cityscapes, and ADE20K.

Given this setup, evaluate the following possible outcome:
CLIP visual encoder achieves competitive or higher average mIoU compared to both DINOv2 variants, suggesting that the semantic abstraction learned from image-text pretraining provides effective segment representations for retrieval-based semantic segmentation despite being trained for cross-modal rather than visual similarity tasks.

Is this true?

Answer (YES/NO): NO